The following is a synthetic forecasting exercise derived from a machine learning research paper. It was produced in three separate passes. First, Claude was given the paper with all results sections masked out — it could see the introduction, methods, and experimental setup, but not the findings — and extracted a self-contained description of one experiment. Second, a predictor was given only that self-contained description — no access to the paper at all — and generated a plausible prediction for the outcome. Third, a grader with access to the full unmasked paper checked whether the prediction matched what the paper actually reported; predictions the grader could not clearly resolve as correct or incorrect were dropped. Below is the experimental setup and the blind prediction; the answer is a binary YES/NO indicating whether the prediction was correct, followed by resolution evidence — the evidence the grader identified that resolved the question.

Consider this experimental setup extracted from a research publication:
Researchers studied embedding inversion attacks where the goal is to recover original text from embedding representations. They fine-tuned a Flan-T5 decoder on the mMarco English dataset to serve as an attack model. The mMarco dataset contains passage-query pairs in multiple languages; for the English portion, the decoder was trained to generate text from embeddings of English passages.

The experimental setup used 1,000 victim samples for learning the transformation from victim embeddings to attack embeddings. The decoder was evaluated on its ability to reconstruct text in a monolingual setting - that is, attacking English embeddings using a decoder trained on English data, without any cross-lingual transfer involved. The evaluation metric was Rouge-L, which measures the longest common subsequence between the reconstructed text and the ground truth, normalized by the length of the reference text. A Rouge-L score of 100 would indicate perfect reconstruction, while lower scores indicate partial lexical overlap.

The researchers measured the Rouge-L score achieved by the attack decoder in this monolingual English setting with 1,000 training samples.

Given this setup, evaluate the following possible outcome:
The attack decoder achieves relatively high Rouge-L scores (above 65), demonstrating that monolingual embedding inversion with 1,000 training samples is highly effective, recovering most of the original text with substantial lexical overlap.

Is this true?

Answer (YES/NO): NO